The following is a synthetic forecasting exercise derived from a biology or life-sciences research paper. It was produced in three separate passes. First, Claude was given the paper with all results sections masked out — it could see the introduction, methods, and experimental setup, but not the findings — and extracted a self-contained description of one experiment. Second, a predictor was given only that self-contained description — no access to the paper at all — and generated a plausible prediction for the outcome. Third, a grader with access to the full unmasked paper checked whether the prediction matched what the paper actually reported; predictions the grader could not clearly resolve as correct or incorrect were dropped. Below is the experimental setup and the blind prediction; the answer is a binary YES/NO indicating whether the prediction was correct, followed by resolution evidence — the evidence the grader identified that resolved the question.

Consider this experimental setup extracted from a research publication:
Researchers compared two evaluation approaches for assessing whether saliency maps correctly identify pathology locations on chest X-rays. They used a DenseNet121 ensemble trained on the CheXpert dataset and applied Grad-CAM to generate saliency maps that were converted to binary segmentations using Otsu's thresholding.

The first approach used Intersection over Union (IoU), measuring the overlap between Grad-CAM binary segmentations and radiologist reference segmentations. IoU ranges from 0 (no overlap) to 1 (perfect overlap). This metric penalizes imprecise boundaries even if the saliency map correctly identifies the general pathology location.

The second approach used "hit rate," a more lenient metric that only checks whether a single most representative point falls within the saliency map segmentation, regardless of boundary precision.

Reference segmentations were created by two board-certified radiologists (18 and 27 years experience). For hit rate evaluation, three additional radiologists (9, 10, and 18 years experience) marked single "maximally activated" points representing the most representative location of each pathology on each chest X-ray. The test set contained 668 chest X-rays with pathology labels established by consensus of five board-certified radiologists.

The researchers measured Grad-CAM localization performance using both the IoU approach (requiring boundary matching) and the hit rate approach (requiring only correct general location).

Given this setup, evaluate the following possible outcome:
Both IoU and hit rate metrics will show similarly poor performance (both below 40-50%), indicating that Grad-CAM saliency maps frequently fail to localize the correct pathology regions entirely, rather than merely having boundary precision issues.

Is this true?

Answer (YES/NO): NO